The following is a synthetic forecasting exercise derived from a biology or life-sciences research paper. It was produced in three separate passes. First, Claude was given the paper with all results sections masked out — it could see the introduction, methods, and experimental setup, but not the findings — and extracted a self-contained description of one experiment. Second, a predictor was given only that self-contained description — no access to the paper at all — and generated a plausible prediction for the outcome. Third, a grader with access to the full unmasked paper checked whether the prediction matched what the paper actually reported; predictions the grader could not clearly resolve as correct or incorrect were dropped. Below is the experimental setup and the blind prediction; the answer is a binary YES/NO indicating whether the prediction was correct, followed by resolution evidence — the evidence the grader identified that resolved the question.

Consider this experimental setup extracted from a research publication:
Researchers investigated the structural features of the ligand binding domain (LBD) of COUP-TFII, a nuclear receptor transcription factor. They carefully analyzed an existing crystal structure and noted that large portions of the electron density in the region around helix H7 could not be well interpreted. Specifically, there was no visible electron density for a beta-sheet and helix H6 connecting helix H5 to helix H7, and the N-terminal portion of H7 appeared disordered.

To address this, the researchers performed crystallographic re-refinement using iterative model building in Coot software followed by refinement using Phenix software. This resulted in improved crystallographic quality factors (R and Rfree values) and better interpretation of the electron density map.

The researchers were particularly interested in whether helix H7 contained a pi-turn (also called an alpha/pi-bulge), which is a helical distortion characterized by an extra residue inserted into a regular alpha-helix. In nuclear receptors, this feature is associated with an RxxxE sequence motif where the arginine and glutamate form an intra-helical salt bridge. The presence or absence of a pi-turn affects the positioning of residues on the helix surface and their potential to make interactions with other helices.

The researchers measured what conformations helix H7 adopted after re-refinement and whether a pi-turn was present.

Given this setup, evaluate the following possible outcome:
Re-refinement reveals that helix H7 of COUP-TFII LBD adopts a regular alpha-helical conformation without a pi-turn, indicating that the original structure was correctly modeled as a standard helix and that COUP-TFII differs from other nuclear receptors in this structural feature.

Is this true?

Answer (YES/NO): NO